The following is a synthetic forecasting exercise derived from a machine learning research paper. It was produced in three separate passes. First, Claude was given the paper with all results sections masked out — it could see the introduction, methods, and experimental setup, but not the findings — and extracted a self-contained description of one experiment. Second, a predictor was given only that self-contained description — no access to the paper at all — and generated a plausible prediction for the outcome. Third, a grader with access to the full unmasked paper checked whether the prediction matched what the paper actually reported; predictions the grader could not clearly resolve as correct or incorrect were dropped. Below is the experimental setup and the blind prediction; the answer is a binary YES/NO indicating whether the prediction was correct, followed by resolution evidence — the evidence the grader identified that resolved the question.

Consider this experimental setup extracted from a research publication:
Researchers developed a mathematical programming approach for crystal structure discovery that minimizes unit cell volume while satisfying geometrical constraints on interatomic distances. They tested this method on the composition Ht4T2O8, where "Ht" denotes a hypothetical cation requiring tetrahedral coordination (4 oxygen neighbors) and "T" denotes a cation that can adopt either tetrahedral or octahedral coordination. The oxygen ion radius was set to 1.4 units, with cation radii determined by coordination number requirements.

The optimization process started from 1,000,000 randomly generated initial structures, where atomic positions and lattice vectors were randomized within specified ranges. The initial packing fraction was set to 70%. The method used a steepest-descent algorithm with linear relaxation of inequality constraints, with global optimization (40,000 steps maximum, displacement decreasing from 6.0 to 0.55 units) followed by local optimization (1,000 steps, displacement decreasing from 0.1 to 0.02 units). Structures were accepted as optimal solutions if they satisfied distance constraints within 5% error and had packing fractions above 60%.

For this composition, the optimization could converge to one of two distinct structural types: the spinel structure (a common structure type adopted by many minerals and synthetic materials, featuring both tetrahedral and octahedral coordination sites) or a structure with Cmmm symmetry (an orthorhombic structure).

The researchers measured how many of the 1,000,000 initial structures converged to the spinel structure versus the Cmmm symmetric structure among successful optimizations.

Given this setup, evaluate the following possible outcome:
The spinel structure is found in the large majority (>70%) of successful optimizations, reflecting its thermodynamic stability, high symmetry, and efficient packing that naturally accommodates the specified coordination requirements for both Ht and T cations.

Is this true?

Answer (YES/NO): YES